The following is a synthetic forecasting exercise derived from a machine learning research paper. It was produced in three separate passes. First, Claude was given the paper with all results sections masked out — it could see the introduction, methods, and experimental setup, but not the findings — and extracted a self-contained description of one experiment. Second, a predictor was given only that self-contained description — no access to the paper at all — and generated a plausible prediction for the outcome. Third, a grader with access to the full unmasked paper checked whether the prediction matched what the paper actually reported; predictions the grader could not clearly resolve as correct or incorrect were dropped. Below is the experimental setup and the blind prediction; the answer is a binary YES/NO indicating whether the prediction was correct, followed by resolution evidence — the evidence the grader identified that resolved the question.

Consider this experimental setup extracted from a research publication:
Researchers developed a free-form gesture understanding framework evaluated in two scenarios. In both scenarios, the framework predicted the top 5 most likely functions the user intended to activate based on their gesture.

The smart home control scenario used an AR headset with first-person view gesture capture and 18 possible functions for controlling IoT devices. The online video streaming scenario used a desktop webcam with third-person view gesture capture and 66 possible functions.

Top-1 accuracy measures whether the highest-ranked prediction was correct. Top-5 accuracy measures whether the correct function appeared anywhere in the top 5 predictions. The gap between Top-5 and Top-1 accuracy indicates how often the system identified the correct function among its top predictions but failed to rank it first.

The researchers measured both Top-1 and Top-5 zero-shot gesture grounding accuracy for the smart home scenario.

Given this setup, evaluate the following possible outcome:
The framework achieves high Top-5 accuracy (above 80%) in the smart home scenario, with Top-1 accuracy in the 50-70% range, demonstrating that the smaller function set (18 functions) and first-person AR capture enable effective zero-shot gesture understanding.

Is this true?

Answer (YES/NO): NO